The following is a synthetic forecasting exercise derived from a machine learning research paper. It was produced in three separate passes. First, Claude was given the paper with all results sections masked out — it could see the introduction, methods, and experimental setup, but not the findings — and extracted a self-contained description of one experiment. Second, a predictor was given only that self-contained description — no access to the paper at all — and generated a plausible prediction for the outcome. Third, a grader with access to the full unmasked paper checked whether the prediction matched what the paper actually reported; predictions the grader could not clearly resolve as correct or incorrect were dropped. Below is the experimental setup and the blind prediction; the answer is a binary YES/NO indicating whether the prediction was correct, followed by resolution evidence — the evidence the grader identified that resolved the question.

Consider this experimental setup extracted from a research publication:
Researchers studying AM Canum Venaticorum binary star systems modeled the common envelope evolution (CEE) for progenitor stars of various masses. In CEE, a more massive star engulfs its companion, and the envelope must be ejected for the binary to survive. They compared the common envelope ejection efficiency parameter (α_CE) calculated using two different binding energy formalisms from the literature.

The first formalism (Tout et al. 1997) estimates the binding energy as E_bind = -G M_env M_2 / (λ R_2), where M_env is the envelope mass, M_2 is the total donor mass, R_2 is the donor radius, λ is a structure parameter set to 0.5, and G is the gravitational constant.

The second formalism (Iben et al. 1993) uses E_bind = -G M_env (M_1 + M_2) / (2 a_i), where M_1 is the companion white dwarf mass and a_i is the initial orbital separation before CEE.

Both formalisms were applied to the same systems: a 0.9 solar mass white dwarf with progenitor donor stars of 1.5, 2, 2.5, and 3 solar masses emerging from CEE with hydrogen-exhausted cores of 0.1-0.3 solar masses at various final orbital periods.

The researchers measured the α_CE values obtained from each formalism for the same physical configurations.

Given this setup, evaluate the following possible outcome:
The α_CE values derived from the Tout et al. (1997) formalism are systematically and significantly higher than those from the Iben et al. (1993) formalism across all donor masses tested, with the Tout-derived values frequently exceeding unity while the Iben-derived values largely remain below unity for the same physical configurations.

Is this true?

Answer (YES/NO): YES